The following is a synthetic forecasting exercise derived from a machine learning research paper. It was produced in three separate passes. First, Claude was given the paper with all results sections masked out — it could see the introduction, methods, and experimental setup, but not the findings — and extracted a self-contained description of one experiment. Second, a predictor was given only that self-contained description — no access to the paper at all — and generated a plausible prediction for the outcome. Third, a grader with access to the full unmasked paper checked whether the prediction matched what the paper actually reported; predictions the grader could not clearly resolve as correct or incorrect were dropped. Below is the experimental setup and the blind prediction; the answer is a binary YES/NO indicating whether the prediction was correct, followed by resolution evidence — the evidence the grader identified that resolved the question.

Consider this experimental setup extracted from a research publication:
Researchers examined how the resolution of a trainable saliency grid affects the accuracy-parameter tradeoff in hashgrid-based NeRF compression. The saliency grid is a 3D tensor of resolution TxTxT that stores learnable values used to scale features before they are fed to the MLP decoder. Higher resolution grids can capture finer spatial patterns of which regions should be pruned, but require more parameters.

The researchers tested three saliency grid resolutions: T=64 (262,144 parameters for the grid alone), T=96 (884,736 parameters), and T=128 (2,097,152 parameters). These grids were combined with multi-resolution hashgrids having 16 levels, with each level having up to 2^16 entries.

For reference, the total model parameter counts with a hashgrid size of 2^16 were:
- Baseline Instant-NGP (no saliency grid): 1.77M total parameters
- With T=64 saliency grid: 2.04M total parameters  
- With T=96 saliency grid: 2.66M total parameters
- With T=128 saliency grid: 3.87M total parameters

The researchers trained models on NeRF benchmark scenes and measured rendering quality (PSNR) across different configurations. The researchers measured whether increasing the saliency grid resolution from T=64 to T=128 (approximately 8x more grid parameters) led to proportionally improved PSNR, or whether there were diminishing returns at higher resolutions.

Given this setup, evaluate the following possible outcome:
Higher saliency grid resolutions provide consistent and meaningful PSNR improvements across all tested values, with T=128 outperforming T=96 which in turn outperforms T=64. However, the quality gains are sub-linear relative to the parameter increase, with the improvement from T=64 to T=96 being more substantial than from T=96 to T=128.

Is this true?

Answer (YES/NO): NO